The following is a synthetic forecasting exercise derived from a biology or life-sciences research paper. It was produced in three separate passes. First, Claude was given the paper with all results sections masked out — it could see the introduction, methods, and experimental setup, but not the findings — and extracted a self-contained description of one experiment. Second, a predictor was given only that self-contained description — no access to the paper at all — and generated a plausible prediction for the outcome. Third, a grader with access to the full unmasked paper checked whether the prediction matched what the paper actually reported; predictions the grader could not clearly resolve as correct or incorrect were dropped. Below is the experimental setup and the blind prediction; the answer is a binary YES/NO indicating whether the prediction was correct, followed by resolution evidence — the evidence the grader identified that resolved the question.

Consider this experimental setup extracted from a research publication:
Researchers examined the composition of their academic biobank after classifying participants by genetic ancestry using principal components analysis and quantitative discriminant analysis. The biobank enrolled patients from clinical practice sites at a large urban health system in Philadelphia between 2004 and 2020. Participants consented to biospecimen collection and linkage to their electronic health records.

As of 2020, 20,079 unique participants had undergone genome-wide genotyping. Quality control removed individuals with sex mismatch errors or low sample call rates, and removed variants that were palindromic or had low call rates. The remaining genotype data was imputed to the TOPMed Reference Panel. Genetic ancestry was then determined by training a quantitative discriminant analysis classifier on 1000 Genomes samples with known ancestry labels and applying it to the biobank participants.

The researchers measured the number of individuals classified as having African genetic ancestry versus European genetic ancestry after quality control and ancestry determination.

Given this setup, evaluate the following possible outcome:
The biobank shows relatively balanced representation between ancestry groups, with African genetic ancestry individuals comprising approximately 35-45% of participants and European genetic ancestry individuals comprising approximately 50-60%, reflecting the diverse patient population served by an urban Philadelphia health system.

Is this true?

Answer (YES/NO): NO